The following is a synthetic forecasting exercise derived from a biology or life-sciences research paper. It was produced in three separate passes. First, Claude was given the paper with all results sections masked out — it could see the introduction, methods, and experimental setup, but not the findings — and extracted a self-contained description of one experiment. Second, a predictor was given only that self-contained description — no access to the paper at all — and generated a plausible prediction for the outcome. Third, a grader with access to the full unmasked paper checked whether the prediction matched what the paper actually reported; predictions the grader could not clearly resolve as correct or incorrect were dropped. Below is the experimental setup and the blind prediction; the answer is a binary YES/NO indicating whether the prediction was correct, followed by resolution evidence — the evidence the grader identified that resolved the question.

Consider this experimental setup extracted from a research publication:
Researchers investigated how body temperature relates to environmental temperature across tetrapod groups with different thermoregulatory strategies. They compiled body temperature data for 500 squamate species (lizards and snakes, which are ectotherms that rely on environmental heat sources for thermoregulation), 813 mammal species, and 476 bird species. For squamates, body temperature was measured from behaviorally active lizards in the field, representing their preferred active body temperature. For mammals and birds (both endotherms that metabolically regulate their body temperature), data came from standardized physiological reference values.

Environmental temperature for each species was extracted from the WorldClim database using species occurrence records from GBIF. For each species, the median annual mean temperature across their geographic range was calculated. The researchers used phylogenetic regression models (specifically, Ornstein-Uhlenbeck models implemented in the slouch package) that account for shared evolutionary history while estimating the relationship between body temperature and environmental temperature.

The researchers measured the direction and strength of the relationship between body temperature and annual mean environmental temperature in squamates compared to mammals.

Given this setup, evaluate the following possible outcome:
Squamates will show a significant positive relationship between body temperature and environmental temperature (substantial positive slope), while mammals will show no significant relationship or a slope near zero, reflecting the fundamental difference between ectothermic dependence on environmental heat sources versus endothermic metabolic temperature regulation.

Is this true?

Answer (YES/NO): NO